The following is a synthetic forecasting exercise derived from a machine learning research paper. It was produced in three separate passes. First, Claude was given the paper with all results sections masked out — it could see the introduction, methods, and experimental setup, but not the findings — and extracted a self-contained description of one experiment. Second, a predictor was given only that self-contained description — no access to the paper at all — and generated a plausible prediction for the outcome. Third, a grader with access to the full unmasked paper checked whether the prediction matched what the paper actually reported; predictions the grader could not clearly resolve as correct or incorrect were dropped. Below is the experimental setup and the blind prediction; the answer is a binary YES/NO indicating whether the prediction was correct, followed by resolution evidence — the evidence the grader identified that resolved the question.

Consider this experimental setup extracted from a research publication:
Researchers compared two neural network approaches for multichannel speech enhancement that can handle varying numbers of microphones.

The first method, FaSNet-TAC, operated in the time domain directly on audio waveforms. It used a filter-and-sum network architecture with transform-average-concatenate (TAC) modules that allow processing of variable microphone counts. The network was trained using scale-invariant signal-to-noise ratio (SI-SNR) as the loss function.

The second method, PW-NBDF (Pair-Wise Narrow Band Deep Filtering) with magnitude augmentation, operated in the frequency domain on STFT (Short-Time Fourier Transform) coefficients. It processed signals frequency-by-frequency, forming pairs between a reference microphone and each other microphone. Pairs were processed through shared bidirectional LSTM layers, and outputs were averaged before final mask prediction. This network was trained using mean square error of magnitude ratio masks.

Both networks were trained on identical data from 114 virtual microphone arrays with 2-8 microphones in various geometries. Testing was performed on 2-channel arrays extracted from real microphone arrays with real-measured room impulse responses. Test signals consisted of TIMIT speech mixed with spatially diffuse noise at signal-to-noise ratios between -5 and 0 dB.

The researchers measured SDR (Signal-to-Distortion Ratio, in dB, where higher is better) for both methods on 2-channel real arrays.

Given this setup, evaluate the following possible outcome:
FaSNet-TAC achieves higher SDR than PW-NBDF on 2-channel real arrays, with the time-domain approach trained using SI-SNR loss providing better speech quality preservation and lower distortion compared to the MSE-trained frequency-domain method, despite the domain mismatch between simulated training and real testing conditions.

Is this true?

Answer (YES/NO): NO